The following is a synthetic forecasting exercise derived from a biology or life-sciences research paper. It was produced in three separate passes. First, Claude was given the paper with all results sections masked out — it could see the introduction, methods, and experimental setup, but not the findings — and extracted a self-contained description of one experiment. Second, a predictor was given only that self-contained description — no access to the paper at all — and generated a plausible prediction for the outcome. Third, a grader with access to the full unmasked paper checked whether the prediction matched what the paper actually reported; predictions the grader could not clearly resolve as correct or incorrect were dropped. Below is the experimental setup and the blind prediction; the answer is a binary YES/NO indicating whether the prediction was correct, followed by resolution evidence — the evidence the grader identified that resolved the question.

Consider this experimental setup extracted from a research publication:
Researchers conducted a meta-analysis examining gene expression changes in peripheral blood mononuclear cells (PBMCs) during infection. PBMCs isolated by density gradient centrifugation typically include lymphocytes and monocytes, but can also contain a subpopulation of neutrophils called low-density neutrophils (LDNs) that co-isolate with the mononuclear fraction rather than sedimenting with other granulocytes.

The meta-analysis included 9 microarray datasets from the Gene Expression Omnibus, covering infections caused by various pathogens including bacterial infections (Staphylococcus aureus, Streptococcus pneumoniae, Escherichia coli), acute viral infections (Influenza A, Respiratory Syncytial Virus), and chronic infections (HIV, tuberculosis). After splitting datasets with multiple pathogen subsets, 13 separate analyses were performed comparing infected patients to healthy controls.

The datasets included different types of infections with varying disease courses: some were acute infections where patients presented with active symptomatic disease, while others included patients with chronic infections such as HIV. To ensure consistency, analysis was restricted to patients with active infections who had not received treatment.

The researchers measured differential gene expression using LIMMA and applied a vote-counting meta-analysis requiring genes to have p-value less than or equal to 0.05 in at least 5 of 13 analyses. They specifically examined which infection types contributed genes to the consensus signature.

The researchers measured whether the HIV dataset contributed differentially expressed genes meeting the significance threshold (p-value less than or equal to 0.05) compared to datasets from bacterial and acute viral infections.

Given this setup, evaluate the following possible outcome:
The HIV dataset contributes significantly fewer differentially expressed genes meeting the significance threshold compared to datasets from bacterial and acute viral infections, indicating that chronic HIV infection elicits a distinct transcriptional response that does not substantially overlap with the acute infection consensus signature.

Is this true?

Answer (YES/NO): YES